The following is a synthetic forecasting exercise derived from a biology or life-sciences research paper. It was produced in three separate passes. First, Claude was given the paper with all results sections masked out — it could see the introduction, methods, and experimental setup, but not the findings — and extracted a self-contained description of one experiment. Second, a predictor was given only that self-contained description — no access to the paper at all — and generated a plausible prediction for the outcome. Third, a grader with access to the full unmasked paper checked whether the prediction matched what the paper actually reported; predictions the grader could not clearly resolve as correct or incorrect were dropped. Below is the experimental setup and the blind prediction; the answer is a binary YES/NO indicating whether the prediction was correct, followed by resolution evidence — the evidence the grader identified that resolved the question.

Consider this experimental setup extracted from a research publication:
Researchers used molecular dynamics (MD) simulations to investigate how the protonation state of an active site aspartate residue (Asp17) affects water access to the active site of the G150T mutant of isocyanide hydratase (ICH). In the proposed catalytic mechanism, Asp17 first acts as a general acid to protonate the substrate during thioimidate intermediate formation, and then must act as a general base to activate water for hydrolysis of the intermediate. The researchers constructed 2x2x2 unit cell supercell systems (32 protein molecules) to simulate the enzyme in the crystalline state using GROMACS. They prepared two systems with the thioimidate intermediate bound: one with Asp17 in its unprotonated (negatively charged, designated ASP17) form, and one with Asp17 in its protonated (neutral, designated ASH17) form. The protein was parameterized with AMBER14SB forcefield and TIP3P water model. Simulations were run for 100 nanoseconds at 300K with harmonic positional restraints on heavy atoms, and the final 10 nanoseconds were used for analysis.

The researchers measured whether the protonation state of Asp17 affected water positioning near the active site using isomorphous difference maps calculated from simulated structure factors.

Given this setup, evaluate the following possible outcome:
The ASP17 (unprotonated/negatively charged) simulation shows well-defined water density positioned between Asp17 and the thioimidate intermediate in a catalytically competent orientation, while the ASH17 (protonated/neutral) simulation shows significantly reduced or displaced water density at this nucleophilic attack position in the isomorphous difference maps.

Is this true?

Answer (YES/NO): NO